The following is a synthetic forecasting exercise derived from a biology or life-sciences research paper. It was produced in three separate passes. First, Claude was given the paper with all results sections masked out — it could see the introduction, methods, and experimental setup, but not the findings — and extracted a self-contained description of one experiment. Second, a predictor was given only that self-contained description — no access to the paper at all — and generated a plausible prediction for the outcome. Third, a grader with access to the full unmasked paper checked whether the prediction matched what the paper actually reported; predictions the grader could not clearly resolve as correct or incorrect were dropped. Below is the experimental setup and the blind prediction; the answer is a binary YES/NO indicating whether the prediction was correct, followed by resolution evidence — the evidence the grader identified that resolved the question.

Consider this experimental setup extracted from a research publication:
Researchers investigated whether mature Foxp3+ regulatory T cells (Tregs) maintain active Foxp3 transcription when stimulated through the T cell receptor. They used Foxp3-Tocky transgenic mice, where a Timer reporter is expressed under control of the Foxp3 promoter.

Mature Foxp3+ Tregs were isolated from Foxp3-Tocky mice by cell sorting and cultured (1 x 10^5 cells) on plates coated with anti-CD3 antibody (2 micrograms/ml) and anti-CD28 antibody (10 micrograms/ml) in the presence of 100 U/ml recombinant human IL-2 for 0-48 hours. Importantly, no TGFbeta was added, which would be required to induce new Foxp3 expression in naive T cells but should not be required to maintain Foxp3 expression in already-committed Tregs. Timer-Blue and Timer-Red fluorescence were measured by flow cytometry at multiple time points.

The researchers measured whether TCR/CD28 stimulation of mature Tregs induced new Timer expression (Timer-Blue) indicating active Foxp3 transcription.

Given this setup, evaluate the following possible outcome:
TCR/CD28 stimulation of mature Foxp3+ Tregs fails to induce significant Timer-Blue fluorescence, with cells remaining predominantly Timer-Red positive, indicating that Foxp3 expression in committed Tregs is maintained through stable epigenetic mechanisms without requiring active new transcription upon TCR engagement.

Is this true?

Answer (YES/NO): YES